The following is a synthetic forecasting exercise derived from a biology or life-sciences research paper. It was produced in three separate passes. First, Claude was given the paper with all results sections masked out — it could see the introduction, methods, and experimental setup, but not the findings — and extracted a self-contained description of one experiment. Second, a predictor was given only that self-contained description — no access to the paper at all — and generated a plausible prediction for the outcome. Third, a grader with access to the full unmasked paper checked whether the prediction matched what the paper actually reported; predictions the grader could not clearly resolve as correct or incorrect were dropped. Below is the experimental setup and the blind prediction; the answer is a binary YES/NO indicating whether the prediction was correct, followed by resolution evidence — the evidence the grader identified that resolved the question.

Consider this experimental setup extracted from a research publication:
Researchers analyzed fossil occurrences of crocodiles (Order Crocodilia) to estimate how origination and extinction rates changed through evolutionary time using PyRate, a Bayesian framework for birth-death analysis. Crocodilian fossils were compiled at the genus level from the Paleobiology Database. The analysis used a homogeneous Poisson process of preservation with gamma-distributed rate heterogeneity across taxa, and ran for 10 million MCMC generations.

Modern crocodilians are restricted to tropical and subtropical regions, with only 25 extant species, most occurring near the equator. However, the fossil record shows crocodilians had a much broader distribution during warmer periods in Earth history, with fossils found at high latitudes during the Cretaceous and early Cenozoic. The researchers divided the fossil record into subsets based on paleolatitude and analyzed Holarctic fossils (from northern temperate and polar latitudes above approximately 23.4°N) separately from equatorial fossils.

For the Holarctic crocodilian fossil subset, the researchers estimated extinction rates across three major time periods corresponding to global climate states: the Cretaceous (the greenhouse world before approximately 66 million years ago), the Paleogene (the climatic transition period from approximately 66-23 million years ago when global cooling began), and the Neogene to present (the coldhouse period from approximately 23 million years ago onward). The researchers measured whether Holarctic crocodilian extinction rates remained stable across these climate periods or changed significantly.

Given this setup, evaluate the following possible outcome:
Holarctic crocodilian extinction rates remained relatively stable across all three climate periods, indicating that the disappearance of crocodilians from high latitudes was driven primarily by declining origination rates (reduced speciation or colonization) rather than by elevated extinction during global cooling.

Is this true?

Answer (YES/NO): NO